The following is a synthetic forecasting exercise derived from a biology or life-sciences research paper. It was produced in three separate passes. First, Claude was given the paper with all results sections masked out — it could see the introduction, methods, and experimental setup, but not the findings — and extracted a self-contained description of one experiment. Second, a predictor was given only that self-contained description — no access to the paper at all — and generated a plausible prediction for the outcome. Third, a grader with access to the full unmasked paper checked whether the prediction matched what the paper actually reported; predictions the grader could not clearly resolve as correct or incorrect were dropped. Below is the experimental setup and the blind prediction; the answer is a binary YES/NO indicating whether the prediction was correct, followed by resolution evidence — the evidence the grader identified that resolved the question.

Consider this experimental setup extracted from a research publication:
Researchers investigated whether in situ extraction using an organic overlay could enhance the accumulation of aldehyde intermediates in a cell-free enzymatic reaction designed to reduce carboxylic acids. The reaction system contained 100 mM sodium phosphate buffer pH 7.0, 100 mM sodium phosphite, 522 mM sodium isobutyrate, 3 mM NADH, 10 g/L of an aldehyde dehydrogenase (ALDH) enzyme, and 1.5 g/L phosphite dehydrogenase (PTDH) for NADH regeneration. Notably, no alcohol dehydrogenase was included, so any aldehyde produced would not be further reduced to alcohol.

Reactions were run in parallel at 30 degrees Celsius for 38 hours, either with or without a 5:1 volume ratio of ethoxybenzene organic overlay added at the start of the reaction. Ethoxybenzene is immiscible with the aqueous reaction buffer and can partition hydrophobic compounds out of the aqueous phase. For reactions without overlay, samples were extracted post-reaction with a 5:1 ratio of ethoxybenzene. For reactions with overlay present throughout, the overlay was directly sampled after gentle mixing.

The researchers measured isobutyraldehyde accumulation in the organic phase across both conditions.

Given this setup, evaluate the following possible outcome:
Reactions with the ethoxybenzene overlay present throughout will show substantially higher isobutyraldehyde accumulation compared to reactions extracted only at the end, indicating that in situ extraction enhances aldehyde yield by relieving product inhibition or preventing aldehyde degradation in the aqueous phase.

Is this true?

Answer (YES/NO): YES